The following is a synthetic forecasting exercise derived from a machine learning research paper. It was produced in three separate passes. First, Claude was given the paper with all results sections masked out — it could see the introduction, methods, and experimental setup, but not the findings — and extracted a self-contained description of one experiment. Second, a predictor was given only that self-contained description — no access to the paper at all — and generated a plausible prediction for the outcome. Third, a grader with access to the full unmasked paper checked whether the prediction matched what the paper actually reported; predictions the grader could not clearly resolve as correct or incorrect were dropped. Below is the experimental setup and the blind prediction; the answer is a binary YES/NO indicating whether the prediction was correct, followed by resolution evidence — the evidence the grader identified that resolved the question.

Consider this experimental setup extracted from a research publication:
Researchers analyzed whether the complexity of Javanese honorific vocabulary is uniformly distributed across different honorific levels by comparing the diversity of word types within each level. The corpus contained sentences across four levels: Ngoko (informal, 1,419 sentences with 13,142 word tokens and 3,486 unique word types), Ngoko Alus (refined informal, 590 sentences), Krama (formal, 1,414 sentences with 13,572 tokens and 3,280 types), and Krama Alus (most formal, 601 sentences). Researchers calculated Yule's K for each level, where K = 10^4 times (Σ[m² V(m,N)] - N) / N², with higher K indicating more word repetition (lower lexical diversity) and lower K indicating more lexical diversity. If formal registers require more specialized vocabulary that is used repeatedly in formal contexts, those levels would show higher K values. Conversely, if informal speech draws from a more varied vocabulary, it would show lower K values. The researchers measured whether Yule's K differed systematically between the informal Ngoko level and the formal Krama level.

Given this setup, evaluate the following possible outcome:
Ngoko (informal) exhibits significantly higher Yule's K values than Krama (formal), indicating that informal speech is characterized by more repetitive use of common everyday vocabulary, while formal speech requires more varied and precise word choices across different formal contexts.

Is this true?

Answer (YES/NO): NO